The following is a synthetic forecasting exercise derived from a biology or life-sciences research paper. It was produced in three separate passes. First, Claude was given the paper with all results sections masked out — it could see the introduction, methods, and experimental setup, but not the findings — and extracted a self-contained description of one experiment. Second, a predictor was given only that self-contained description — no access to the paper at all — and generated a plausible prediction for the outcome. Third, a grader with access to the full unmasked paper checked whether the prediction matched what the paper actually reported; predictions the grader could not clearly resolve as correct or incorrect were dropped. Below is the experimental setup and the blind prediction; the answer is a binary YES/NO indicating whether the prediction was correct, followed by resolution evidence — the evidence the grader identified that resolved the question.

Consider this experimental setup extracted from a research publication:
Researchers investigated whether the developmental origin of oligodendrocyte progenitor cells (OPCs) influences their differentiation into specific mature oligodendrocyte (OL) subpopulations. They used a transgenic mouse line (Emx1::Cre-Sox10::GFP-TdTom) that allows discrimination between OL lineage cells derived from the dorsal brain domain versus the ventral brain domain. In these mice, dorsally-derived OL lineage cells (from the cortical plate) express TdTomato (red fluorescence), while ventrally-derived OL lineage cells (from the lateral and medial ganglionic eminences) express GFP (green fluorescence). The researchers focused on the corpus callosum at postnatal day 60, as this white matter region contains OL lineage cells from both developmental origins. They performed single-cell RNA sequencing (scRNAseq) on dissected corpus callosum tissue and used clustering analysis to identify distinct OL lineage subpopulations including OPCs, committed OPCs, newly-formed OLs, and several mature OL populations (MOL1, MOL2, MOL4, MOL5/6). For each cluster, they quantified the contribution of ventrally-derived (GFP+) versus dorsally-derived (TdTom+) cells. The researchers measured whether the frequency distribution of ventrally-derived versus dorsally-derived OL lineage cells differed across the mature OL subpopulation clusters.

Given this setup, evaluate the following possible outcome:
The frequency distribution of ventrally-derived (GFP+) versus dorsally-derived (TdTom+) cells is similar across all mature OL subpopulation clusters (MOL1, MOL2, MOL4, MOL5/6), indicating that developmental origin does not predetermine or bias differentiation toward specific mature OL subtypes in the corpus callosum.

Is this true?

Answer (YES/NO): YES